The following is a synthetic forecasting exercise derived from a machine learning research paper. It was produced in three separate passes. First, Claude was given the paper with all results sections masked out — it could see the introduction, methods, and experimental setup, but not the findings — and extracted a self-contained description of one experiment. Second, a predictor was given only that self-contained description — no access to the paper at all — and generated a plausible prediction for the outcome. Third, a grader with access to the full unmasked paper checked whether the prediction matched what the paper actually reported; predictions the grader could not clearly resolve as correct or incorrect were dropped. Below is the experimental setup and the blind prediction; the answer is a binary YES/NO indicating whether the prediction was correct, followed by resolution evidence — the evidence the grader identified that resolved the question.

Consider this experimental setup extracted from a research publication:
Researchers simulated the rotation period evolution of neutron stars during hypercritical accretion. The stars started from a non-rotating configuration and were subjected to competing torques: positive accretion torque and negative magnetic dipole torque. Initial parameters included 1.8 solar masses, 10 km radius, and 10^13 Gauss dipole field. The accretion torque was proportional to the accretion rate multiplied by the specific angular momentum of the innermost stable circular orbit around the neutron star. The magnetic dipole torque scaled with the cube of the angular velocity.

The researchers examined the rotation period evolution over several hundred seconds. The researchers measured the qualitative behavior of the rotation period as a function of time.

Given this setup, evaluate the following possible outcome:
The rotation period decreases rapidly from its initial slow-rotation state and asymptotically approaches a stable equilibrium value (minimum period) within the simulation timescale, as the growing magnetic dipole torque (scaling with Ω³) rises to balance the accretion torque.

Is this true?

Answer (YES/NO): NO